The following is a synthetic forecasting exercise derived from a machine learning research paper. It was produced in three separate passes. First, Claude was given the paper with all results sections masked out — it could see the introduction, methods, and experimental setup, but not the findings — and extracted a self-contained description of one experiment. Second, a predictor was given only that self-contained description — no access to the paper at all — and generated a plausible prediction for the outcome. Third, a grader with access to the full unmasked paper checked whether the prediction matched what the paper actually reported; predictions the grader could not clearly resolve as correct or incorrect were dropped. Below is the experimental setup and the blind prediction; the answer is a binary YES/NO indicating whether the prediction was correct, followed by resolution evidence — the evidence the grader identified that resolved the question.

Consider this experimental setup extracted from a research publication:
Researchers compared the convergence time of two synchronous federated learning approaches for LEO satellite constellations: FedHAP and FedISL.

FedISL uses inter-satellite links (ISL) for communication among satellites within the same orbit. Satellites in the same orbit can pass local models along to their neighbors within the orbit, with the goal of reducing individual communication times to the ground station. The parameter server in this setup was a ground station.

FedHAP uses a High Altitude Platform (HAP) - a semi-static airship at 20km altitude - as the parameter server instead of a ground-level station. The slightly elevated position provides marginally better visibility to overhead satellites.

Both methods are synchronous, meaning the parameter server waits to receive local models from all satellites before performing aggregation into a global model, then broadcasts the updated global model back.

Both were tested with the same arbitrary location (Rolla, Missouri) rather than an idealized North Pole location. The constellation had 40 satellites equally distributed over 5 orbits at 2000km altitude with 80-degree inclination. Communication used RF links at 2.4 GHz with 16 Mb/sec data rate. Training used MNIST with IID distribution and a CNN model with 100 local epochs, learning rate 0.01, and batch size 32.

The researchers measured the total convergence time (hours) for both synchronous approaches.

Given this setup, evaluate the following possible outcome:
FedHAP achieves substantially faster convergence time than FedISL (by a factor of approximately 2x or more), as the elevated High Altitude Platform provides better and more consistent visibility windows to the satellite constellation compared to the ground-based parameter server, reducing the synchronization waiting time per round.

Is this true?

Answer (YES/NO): YES